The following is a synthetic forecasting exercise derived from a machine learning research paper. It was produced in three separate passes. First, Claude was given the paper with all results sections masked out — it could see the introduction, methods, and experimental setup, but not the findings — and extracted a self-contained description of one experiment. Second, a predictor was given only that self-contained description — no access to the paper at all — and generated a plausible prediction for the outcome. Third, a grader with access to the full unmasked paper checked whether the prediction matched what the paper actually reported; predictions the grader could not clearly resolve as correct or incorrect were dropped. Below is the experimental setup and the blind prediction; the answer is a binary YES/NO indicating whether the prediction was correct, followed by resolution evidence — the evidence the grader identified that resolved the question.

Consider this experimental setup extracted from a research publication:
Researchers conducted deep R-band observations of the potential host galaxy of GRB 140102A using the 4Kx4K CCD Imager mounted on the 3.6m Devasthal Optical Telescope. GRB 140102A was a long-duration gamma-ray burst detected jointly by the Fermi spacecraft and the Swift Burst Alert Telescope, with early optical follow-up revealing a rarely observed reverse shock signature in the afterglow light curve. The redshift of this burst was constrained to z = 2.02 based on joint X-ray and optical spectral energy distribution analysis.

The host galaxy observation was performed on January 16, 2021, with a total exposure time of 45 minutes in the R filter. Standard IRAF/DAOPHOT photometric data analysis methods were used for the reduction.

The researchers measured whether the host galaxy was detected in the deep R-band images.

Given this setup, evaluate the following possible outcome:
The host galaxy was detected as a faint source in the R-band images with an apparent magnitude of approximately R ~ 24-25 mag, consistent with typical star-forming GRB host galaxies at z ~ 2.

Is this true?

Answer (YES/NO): NO